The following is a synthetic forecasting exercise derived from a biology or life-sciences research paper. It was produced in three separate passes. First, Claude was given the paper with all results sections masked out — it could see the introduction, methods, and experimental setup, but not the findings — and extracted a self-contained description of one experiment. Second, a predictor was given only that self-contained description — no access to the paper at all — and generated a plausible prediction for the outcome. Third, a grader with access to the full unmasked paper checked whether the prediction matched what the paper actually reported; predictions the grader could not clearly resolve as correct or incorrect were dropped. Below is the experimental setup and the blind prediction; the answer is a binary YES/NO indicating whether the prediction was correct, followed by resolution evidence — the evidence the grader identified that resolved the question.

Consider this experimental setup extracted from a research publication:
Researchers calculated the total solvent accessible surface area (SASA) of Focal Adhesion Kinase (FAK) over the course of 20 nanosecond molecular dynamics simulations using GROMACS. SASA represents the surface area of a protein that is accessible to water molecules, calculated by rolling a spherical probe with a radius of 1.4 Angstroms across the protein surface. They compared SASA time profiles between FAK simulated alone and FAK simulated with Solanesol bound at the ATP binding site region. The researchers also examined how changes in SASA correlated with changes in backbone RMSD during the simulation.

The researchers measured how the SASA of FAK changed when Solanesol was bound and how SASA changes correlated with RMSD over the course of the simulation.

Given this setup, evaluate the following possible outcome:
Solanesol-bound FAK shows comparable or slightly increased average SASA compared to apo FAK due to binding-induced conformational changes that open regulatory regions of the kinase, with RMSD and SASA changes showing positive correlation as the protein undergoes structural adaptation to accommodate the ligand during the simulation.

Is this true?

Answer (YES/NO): NO